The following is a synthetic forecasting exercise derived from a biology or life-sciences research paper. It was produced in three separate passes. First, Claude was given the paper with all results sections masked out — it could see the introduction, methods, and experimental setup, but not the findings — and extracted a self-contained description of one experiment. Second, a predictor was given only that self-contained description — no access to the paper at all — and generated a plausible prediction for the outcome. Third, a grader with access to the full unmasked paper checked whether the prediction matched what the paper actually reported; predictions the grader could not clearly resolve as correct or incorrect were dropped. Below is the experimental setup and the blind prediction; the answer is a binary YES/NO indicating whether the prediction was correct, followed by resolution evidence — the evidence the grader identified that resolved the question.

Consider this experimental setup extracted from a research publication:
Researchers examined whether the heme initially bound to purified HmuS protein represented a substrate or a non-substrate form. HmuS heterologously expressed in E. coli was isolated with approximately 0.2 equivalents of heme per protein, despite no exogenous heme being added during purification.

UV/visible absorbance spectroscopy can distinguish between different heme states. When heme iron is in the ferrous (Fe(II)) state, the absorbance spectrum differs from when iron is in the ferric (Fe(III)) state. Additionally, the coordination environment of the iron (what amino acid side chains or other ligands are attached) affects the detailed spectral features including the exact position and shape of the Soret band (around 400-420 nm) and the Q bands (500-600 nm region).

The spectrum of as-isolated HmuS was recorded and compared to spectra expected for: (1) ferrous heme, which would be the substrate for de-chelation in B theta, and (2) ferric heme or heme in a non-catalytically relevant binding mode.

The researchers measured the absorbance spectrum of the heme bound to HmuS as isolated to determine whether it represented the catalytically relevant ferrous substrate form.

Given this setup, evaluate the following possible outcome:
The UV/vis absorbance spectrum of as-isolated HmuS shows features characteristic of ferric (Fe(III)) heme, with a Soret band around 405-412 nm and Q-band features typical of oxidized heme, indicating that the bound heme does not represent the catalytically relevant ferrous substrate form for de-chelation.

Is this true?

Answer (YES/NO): NO